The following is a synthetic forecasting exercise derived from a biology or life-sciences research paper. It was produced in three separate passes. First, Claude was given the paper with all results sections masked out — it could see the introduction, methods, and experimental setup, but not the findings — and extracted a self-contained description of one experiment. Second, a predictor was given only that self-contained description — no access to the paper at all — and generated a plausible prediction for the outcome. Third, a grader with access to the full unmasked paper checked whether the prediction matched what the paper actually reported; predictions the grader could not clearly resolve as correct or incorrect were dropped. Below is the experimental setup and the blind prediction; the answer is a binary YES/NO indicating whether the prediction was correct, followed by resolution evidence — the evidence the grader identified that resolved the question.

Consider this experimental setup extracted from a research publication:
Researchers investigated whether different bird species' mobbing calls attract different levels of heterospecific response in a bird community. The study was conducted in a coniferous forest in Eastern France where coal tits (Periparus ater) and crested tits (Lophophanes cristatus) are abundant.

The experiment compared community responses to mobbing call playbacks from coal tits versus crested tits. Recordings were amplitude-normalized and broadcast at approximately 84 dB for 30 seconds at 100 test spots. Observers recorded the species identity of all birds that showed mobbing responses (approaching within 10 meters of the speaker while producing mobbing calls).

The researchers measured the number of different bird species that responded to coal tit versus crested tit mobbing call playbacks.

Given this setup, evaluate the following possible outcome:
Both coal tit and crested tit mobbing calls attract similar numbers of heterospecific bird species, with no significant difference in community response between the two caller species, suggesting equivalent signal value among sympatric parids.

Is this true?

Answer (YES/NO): NO